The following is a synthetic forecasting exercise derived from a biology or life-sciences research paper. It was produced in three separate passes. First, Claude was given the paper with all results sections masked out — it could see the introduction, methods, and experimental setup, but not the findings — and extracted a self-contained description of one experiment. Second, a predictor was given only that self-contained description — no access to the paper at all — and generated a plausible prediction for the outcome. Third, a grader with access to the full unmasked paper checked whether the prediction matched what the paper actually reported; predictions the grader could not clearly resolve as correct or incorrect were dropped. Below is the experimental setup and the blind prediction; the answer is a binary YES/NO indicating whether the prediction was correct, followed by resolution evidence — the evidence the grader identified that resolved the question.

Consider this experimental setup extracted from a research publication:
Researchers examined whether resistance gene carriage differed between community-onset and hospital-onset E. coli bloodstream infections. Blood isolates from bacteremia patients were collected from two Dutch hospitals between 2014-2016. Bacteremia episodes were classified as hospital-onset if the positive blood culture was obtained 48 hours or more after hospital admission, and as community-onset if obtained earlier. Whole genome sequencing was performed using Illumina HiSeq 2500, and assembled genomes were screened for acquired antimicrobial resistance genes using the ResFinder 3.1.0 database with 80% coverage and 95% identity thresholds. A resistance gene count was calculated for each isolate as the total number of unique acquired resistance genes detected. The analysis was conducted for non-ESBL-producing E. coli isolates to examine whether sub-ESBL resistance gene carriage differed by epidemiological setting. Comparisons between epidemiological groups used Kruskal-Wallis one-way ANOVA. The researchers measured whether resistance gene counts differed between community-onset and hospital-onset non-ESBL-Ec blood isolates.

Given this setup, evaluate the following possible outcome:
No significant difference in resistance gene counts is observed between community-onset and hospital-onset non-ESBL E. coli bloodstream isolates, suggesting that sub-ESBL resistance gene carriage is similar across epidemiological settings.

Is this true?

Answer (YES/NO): YES